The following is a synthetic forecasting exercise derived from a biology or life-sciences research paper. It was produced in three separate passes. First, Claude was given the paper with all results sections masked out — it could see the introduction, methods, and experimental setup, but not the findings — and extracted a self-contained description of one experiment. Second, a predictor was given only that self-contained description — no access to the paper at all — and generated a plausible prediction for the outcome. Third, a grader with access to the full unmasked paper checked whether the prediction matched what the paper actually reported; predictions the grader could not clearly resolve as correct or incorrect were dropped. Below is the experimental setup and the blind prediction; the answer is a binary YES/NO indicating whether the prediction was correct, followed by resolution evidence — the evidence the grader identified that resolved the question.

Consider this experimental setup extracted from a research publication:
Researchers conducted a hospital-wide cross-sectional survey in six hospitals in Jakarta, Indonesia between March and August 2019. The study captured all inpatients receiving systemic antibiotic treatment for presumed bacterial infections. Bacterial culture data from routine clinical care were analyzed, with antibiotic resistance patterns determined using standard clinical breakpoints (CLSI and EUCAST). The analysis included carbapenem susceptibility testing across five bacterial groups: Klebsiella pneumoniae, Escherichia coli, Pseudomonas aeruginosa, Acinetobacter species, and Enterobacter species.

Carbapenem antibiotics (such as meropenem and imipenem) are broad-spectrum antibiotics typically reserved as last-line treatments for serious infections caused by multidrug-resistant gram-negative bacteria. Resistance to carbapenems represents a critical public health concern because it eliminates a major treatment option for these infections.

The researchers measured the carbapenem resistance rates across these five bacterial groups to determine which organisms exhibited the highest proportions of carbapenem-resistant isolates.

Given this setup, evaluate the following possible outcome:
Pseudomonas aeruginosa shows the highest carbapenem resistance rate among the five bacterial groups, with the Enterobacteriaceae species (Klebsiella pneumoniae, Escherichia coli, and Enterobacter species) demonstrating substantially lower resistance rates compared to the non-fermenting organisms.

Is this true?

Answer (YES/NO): NO